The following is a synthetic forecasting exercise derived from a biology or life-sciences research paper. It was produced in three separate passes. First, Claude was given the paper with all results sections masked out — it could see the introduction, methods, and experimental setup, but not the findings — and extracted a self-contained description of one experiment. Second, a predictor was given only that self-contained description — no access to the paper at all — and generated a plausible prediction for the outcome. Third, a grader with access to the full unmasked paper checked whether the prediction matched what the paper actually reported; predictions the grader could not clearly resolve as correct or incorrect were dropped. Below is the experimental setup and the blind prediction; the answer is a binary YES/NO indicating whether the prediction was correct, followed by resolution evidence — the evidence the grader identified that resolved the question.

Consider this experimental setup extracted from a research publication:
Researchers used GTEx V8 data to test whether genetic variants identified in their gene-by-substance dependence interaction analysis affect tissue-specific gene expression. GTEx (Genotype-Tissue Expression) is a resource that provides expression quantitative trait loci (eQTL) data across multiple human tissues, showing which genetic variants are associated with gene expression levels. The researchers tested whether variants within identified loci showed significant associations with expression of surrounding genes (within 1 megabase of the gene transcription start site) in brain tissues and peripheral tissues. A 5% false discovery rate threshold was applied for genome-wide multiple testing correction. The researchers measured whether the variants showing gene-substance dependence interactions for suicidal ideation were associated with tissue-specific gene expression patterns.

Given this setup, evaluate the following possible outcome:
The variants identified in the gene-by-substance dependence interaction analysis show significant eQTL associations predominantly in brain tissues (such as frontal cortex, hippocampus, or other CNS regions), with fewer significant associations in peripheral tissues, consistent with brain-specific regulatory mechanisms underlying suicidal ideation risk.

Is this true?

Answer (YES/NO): NO